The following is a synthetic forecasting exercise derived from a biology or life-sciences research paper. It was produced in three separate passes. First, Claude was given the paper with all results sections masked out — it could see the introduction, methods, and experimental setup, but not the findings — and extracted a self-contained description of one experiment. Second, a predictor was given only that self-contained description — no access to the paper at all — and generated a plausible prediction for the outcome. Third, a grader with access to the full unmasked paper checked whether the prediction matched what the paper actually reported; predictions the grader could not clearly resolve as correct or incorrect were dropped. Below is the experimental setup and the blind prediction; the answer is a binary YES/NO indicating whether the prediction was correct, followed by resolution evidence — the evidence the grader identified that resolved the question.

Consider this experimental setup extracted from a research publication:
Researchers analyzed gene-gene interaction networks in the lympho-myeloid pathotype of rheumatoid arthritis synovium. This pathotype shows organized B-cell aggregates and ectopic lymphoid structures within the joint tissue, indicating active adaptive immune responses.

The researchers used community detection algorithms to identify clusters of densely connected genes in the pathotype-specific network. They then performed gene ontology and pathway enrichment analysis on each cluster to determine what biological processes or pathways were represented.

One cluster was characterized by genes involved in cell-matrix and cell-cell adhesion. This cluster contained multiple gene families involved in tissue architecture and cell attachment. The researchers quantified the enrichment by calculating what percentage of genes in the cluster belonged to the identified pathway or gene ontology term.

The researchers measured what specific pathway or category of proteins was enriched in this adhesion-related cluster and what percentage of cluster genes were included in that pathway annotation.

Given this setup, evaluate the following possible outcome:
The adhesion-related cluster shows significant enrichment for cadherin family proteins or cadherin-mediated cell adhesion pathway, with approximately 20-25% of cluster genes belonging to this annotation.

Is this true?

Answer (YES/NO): NO